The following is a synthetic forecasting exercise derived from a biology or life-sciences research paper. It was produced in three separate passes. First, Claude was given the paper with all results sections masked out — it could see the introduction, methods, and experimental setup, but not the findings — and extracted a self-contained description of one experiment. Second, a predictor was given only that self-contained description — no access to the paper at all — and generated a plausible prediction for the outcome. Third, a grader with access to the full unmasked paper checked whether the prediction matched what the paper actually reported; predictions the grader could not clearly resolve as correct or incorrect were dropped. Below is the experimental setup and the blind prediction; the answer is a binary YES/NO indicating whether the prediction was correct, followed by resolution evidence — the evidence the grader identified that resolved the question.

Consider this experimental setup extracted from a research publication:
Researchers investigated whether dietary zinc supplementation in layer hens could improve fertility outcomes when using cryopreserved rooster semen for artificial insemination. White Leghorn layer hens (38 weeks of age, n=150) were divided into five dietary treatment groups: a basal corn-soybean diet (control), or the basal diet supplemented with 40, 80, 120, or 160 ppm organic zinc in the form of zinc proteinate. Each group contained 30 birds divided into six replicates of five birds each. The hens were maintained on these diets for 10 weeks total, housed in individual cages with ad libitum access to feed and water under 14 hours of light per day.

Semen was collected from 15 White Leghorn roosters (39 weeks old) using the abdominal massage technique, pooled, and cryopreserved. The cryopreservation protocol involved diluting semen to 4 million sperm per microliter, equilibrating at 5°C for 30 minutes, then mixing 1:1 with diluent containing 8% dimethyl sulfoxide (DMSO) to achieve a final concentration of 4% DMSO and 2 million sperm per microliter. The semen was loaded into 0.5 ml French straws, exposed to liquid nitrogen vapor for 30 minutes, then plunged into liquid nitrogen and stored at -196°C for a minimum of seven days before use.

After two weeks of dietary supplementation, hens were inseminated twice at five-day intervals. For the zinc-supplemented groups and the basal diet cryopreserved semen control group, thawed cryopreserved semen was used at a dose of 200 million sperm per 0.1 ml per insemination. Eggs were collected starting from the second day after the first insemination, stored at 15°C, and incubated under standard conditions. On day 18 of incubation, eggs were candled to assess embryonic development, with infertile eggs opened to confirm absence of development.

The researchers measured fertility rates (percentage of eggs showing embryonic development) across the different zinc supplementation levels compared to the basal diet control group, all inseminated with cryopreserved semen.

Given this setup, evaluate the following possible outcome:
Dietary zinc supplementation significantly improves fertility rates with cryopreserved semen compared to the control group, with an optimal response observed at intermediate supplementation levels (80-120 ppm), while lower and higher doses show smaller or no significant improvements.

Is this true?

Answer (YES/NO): NO